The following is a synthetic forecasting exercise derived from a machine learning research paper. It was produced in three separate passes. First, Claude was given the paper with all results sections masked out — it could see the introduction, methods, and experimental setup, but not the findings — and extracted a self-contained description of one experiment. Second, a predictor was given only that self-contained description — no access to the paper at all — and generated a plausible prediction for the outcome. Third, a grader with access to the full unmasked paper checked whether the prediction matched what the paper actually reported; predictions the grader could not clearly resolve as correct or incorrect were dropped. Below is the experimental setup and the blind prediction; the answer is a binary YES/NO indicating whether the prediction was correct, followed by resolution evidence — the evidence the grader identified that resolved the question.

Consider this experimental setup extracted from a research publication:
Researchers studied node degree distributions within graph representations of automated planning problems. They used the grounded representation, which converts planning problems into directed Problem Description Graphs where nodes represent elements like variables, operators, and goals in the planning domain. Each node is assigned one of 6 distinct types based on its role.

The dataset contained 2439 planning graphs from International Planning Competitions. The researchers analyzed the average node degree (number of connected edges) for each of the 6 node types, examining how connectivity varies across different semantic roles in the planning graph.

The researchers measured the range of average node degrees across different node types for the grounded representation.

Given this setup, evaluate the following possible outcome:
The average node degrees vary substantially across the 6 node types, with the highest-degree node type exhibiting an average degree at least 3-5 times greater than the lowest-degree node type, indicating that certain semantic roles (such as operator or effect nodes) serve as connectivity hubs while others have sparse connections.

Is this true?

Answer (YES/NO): YES